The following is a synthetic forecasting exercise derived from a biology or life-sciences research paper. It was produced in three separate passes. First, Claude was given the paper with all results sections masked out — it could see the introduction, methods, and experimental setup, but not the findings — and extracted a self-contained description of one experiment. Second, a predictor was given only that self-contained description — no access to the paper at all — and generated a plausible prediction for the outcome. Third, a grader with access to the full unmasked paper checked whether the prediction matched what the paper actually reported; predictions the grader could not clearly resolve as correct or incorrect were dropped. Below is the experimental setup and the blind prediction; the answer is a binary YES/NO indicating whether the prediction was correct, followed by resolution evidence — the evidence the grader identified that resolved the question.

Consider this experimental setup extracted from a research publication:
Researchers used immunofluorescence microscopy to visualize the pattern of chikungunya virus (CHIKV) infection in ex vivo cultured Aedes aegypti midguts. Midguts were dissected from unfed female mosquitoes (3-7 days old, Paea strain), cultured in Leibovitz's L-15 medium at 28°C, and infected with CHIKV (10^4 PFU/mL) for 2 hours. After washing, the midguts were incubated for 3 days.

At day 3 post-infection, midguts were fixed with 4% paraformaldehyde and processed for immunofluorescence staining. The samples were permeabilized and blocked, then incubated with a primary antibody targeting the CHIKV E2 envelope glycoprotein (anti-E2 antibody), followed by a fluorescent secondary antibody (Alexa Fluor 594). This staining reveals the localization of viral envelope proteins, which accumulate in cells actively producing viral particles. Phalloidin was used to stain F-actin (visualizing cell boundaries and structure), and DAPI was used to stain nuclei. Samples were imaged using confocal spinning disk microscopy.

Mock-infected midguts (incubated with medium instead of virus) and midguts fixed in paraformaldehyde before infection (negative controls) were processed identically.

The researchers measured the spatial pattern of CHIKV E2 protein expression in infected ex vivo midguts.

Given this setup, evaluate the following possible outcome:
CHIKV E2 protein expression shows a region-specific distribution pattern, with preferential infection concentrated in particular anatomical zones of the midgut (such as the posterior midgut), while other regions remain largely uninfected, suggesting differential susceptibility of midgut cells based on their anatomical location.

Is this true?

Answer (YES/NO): YES